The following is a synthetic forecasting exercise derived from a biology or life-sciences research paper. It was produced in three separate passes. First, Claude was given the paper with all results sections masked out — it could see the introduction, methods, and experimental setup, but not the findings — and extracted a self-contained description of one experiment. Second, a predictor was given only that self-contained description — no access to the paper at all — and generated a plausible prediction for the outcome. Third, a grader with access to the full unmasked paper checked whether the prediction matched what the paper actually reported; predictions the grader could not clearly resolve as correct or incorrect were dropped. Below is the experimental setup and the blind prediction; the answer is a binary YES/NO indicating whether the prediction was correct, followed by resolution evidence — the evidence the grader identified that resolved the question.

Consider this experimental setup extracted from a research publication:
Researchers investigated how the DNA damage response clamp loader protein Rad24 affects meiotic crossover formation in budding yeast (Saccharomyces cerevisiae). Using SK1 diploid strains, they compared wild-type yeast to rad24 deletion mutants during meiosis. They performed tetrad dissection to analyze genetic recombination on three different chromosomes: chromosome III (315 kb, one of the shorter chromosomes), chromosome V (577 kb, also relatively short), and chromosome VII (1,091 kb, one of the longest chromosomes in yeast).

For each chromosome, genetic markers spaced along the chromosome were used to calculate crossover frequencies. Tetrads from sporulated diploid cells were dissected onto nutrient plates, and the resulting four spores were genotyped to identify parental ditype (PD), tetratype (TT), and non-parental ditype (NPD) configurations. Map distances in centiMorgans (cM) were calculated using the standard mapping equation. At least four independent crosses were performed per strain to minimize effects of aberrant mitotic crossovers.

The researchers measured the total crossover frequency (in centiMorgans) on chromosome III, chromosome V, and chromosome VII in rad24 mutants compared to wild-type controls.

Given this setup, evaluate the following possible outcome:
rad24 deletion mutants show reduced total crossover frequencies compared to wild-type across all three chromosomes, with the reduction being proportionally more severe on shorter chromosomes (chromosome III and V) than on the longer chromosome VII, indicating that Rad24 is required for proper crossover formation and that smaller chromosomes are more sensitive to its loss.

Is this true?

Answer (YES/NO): NO